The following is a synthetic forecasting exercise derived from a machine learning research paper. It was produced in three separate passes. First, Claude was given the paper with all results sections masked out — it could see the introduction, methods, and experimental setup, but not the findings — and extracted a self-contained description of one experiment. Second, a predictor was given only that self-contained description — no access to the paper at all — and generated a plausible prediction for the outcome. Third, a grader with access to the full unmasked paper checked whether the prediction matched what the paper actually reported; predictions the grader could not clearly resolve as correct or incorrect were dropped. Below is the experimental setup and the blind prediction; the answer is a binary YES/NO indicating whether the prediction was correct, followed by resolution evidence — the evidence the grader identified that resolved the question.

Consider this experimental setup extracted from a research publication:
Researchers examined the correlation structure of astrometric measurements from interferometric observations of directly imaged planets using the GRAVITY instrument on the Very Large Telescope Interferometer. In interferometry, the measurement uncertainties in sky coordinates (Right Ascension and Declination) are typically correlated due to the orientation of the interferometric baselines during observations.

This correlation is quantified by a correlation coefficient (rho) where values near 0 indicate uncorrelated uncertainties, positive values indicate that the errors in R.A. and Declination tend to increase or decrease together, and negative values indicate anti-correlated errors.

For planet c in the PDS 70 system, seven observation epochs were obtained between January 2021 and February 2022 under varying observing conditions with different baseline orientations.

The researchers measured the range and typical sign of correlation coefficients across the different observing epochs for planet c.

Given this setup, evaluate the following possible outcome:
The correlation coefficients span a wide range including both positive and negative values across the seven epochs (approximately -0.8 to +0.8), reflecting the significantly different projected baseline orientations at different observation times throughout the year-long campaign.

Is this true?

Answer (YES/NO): NO